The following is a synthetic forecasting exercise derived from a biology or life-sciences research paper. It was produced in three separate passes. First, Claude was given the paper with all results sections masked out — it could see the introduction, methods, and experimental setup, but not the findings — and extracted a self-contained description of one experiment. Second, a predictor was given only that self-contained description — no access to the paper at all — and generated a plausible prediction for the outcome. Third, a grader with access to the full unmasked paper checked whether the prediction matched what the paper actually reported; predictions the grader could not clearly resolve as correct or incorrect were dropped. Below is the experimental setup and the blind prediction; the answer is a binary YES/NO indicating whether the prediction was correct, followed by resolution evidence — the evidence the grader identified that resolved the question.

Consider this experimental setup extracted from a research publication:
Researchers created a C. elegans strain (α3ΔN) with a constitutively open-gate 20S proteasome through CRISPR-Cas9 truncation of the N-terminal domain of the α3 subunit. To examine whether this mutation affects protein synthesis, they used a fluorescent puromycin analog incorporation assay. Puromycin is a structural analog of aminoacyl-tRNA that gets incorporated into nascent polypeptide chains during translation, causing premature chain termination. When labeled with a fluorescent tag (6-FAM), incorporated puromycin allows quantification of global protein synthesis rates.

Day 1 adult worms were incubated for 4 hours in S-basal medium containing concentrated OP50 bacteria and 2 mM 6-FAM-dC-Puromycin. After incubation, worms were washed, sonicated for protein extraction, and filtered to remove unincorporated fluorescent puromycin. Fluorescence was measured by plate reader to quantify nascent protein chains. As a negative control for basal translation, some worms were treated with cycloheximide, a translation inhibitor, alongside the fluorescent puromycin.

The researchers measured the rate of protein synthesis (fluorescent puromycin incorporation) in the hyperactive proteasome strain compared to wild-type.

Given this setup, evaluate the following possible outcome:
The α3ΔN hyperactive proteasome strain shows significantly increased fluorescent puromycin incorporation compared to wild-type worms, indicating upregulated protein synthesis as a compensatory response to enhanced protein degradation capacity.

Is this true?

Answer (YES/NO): YES